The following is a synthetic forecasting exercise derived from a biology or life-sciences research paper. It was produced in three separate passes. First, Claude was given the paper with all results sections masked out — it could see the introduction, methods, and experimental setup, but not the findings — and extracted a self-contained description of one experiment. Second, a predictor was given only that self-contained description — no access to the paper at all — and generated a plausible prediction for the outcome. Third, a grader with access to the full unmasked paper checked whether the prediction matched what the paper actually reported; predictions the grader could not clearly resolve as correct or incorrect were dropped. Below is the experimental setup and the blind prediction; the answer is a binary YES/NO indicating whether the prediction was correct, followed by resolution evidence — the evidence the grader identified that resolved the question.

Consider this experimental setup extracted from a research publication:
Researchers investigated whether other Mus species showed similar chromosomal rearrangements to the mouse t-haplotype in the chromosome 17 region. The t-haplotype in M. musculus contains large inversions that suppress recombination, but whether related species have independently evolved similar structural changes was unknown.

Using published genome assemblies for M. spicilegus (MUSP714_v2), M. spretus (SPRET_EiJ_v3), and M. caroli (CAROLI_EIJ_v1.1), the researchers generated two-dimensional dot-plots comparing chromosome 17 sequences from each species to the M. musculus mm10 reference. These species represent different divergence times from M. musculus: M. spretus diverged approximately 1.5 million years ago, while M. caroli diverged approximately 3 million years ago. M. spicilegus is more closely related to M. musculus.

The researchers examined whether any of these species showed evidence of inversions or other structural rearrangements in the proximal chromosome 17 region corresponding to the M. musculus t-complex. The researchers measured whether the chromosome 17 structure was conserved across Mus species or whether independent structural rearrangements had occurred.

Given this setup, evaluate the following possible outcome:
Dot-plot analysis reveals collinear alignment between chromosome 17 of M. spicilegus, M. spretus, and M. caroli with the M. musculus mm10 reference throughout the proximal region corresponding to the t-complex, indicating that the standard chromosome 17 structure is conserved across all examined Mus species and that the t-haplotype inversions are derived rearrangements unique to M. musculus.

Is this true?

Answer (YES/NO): NO